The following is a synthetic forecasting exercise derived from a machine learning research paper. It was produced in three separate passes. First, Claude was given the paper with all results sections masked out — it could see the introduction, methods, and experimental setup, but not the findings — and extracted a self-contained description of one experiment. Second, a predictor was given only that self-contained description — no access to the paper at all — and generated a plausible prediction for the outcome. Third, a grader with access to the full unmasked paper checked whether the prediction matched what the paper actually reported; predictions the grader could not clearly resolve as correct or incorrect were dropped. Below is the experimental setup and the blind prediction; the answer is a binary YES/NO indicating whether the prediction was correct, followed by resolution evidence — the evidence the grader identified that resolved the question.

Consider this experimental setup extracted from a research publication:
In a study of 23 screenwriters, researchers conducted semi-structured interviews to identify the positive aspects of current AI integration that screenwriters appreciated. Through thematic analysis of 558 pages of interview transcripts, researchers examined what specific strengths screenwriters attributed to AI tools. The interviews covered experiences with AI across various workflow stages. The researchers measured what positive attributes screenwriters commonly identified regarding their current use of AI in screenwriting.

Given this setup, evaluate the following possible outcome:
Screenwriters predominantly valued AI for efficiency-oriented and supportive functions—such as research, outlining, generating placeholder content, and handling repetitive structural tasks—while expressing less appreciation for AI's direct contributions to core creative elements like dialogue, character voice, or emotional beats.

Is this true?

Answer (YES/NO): NO